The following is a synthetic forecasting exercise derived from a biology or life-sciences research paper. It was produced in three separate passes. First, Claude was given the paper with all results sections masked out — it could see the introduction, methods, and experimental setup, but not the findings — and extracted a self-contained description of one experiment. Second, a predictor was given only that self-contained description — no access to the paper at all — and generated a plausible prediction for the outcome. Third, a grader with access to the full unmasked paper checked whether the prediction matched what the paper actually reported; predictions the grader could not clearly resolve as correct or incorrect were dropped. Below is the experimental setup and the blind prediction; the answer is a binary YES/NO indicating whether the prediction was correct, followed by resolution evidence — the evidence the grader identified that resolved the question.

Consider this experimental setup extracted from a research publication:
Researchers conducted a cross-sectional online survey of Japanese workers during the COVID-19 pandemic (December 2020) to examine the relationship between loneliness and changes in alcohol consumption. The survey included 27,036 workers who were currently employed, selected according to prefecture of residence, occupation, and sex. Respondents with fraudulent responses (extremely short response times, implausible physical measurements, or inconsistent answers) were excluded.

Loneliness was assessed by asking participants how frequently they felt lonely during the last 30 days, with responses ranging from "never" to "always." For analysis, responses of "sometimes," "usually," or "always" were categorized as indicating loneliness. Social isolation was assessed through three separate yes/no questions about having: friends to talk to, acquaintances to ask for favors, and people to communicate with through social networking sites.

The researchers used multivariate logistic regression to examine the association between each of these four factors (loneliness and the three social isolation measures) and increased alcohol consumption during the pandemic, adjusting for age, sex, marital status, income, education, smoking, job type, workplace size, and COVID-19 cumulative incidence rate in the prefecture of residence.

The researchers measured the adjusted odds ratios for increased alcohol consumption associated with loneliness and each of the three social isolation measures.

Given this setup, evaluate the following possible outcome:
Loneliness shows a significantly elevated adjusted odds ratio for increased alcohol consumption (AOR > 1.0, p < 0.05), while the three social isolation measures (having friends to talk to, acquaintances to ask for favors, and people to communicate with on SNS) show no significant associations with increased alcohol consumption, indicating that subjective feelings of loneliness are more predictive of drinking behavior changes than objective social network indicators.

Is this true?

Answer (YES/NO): NO